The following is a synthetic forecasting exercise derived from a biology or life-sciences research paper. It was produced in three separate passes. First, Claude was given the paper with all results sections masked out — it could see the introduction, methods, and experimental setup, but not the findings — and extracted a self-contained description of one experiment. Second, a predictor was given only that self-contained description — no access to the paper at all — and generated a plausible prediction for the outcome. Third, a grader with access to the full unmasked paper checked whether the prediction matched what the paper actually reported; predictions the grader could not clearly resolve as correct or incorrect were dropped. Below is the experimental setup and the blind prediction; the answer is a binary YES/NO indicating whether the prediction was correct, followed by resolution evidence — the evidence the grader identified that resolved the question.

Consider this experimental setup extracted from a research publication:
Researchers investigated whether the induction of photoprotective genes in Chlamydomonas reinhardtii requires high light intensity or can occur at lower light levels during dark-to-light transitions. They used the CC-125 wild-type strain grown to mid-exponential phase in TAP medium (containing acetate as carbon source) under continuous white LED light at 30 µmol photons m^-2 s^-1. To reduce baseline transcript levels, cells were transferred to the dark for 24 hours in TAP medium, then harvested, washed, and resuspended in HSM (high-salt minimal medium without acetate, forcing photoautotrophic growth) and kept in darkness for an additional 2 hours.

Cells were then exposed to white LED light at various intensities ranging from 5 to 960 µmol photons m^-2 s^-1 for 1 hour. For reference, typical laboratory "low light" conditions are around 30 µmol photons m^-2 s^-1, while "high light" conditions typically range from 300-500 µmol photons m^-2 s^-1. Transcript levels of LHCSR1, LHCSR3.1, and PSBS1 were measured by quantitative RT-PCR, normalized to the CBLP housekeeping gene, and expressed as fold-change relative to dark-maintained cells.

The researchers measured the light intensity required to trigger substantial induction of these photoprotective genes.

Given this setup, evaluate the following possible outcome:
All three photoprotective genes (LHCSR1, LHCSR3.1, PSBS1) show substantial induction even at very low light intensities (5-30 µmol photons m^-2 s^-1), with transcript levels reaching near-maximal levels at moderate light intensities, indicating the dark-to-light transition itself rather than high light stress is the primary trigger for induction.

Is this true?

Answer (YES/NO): NO